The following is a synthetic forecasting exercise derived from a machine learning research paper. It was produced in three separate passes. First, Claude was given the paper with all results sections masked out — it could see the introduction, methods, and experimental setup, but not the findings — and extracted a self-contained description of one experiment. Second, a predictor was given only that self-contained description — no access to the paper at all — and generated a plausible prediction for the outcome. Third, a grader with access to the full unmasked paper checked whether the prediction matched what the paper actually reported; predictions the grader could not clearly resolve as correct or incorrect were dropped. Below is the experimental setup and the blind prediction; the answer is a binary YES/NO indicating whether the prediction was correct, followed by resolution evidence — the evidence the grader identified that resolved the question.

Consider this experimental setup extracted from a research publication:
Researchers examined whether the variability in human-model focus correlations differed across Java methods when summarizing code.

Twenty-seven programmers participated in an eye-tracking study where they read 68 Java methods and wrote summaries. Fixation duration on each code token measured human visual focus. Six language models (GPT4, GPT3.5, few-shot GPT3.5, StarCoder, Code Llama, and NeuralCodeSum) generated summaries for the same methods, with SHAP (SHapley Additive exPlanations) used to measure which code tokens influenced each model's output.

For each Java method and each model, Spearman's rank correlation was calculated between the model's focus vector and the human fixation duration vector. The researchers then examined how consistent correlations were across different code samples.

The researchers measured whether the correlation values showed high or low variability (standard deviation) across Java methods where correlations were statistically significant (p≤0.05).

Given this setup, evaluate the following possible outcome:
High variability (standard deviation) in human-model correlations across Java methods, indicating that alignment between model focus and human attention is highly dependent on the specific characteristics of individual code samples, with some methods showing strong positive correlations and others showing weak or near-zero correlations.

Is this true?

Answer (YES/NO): NO